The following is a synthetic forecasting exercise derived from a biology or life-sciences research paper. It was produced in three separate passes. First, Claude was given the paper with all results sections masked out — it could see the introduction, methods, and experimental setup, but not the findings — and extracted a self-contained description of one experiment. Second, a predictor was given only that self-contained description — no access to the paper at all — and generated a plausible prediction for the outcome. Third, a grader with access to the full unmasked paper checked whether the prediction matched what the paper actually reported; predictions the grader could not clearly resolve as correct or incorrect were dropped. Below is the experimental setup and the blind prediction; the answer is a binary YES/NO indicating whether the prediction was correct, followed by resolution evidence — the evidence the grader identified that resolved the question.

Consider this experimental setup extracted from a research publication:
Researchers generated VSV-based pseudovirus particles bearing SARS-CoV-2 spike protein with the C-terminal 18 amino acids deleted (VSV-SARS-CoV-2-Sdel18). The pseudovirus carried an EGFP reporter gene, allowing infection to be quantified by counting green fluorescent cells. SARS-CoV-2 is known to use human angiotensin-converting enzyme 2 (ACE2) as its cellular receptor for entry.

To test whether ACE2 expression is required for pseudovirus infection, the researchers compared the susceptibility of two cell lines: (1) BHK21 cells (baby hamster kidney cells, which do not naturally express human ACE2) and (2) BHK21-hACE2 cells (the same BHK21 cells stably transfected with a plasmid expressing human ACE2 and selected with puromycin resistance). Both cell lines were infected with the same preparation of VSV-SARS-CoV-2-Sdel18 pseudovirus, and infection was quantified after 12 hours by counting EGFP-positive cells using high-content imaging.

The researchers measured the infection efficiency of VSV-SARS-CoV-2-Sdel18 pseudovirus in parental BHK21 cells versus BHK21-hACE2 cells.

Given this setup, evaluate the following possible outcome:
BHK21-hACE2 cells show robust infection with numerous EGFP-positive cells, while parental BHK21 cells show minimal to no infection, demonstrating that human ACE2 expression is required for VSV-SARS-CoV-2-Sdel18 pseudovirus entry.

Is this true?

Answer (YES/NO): YES